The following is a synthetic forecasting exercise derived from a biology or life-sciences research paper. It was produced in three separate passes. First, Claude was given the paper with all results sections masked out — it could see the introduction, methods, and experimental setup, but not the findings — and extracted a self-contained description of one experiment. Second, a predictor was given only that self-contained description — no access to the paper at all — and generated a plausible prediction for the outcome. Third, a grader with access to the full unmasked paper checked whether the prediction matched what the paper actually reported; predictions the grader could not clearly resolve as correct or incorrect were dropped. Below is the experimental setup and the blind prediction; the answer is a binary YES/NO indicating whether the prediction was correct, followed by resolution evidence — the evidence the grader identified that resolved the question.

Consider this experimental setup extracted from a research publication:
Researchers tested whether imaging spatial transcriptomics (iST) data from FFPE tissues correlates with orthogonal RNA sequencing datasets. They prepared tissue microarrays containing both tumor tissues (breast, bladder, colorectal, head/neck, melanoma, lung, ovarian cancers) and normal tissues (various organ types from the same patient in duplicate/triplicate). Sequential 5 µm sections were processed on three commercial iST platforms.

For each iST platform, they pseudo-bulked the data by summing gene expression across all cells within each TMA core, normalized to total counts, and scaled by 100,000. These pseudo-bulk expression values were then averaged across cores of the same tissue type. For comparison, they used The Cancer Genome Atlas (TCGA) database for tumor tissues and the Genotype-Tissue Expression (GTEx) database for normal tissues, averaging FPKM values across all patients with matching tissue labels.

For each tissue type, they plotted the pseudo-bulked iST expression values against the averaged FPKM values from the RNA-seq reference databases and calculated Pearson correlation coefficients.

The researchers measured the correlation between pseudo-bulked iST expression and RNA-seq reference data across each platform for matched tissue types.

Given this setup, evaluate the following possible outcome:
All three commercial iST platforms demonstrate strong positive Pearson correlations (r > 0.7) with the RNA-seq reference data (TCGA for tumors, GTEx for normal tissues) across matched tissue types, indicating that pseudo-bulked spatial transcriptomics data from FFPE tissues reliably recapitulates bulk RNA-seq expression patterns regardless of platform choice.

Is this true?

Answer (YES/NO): NO